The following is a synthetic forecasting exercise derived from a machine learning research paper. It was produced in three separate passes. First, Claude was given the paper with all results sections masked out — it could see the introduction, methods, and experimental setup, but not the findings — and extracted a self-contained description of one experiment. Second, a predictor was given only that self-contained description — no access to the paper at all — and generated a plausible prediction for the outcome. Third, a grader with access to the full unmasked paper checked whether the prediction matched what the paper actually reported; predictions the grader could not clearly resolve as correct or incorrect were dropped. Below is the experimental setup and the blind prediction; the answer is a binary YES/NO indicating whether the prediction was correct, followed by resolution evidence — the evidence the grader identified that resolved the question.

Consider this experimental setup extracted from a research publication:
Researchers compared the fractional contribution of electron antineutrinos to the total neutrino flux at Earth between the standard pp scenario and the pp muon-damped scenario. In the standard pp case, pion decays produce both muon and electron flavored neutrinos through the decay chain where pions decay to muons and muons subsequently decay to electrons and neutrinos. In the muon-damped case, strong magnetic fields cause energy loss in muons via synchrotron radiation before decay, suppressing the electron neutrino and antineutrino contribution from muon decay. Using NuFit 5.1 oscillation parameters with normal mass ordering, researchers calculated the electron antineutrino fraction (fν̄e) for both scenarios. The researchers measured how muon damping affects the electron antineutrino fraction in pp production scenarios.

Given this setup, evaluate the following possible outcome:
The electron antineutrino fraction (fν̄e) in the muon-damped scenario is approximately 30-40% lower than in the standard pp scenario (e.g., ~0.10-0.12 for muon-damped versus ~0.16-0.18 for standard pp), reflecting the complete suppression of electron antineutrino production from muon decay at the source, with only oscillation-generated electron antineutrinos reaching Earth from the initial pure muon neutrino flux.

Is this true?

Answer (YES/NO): YES